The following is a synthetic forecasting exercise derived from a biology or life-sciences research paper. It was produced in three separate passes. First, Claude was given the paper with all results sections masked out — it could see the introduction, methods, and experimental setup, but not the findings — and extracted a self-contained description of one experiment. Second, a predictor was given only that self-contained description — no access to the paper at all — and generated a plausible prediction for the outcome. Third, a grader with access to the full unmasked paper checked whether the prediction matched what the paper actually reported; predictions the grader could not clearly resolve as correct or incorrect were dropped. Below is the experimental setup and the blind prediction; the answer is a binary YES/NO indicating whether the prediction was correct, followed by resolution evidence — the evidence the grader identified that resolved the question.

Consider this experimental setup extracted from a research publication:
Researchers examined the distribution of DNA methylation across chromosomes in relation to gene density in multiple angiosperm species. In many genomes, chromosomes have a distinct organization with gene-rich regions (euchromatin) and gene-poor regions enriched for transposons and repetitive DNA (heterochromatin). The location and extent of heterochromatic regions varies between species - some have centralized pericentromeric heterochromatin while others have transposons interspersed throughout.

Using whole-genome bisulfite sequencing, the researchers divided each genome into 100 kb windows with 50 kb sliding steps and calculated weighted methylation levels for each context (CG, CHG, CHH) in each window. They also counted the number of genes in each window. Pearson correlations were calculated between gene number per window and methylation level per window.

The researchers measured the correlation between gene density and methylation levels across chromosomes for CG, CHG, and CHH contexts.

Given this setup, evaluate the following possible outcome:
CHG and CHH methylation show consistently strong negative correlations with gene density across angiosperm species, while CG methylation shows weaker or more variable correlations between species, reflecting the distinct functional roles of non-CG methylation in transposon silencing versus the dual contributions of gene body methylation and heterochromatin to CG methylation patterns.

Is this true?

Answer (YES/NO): NO